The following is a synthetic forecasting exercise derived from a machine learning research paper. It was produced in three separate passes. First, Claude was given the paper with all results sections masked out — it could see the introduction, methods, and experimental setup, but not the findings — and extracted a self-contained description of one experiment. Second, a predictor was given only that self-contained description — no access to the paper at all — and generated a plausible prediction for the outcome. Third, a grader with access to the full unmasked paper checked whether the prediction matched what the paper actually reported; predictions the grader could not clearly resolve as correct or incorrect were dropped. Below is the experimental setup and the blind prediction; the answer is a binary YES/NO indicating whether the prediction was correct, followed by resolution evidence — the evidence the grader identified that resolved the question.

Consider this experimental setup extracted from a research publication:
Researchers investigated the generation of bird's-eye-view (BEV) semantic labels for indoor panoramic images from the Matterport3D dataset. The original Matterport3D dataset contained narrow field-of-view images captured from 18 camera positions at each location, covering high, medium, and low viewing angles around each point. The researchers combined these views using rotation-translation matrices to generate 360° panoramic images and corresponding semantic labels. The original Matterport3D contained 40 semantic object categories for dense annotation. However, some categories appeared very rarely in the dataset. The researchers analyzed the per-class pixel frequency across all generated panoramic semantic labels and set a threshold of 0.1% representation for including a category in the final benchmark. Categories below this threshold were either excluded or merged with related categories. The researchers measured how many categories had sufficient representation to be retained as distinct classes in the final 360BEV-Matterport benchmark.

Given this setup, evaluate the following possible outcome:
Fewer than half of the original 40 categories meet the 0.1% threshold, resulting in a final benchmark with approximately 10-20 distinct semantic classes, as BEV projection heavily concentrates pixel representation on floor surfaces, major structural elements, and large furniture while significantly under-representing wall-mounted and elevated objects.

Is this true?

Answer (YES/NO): NO